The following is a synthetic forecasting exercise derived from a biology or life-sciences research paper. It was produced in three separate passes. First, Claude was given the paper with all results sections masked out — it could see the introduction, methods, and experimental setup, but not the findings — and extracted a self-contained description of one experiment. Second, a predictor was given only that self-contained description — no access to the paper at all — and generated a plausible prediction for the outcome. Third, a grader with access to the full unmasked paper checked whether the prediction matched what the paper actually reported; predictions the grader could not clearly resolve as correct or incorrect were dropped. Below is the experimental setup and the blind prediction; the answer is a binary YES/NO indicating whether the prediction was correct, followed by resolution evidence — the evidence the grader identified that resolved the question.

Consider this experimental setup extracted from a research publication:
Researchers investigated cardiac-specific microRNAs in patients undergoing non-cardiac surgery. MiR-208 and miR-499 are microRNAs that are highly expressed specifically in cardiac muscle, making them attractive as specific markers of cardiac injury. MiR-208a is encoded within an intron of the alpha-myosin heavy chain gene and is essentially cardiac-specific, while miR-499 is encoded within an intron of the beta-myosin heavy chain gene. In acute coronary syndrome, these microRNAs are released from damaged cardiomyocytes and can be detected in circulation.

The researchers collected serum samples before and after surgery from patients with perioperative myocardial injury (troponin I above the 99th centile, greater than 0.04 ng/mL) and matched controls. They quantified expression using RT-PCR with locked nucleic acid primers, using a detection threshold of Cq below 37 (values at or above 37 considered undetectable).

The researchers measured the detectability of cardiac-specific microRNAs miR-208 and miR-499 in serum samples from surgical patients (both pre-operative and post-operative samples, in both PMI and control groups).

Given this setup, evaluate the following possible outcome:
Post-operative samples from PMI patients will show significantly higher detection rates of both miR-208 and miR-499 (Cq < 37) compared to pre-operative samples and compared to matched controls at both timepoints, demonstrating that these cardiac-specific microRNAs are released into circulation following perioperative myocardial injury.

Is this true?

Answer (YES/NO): NO